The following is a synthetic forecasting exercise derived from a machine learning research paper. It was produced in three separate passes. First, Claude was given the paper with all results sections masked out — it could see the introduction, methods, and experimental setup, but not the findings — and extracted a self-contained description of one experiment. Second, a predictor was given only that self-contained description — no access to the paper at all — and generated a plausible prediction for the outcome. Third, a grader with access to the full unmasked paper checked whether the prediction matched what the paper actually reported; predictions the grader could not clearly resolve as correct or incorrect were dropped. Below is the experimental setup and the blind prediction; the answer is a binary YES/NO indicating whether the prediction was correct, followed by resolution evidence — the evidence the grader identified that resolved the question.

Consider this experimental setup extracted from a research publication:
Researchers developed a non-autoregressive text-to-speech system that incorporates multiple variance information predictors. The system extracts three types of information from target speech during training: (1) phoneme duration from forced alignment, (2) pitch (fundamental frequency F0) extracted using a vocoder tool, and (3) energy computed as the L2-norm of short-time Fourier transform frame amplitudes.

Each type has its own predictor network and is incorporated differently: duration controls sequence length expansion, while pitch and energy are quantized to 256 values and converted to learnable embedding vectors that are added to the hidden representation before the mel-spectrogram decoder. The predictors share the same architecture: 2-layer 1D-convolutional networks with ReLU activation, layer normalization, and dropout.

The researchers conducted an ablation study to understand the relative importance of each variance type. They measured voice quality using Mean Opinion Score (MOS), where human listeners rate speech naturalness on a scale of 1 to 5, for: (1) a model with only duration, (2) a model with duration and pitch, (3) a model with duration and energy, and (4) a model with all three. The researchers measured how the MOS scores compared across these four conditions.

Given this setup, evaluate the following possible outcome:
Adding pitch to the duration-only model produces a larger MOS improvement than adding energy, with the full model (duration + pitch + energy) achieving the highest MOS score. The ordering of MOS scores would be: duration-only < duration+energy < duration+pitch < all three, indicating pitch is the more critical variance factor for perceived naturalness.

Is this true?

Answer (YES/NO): YES